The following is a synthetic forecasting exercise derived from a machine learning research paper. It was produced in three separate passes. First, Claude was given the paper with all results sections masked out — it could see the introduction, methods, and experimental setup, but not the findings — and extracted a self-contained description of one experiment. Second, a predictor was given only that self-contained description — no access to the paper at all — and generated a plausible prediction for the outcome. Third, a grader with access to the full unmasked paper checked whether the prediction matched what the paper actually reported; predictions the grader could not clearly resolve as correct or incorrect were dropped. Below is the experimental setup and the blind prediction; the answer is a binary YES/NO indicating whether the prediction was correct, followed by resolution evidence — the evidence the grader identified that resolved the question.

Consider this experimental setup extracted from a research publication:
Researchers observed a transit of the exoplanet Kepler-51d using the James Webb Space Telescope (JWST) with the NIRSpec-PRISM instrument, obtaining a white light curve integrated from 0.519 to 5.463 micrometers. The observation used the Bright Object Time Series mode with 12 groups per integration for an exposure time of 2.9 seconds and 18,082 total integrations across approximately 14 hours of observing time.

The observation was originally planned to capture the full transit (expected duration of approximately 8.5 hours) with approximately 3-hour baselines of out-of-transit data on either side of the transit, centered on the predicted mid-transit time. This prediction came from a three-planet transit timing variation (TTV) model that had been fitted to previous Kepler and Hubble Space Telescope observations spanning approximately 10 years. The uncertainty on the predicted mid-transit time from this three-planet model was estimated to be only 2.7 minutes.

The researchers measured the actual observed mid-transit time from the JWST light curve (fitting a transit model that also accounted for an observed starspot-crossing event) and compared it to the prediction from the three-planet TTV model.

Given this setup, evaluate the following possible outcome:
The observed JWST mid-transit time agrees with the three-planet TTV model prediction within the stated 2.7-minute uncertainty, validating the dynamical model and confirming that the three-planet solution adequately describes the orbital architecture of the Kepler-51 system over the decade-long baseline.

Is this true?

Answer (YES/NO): NO